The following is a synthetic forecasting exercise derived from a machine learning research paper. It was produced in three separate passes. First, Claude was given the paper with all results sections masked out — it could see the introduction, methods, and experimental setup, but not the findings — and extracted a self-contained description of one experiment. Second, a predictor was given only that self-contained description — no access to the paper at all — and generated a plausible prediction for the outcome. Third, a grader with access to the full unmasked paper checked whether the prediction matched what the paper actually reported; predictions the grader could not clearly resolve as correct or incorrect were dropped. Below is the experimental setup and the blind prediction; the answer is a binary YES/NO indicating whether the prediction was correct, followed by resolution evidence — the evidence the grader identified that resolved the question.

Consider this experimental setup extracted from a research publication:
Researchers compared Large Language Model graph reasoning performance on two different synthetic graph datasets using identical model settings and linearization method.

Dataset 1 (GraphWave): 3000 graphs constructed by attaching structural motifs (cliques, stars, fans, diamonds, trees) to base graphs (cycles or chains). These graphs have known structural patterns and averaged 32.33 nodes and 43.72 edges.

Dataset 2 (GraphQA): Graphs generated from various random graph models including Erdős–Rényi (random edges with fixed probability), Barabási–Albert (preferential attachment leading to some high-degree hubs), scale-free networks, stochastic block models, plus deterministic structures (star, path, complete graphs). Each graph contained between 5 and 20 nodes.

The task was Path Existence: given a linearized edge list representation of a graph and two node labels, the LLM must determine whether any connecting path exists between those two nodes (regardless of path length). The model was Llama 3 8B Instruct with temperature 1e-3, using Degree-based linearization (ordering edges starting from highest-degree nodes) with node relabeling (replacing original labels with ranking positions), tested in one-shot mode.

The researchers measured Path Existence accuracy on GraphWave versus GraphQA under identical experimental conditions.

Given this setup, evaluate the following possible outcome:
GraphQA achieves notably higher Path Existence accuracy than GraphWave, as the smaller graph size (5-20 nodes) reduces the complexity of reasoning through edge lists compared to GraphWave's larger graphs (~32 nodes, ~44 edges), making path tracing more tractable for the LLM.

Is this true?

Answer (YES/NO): YES